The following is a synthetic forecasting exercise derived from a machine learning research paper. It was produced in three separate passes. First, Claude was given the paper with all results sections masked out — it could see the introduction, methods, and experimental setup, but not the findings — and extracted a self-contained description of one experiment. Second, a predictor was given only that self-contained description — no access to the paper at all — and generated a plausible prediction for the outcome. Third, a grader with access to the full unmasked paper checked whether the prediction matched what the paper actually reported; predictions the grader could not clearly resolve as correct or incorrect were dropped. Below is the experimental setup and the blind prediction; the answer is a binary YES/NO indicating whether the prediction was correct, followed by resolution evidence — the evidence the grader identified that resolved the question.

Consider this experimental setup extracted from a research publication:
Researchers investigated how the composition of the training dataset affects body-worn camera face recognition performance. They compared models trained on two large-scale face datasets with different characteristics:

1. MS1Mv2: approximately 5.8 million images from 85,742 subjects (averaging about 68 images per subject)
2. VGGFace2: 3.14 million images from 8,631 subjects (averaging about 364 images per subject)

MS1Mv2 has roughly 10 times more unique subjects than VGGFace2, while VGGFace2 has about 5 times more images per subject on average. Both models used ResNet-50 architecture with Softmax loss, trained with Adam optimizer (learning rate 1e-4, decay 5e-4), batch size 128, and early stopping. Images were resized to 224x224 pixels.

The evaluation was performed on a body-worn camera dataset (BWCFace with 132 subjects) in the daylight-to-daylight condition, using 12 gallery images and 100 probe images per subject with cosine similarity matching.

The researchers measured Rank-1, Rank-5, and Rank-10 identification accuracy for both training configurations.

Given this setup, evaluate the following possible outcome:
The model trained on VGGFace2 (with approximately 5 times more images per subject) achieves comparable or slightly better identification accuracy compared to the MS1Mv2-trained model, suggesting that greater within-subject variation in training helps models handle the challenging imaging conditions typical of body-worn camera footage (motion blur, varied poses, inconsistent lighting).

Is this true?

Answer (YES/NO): NO